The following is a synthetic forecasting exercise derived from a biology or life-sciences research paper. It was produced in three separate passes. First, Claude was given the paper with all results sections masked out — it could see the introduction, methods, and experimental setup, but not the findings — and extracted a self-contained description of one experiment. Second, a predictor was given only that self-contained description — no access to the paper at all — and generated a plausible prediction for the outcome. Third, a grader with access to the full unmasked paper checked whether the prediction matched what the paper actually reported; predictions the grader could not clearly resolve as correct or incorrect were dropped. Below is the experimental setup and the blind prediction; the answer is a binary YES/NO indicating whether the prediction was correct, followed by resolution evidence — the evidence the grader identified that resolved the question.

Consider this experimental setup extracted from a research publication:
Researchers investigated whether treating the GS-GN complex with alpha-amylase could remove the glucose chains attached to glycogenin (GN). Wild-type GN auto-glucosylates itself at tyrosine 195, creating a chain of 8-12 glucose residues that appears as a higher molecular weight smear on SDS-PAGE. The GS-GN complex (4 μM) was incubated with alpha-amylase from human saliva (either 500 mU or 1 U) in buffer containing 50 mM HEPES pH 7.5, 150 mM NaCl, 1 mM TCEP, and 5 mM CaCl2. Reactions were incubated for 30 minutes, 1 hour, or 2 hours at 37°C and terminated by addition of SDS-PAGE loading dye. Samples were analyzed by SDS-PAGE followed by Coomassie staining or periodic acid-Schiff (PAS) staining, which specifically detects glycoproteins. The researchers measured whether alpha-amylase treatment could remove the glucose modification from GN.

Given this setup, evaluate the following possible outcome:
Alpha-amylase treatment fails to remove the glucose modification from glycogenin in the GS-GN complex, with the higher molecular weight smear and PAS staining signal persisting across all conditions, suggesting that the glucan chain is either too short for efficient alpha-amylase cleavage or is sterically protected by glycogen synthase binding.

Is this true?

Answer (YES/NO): NO